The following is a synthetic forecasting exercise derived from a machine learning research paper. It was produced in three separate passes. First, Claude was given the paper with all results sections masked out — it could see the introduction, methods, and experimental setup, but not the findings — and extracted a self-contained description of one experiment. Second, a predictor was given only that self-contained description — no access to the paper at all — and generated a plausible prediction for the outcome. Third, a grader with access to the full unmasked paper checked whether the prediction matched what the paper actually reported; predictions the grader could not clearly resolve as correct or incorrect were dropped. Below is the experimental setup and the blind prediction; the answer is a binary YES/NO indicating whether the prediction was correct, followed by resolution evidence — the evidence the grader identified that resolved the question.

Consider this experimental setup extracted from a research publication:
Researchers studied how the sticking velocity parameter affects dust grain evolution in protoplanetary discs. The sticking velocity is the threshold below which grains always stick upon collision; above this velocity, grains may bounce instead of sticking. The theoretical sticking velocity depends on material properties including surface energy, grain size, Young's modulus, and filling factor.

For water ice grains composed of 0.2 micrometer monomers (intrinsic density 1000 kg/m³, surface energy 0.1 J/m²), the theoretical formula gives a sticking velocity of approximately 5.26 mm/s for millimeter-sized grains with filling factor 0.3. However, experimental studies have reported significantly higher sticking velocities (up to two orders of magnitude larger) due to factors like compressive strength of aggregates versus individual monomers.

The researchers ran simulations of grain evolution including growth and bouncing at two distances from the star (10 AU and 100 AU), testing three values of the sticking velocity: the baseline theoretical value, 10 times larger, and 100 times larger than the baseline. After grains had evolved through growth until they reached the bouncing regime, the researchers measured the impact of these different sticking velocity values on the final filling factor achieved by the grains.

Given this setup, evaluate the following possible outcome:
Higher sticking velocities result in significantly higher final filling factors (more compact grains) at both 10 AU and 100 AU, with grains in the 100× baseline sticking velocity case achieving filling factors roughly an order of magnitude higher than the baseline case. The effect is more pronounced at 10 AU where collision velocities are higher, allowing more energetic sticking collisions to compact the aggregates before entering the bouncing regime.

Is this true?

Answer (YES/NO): NO